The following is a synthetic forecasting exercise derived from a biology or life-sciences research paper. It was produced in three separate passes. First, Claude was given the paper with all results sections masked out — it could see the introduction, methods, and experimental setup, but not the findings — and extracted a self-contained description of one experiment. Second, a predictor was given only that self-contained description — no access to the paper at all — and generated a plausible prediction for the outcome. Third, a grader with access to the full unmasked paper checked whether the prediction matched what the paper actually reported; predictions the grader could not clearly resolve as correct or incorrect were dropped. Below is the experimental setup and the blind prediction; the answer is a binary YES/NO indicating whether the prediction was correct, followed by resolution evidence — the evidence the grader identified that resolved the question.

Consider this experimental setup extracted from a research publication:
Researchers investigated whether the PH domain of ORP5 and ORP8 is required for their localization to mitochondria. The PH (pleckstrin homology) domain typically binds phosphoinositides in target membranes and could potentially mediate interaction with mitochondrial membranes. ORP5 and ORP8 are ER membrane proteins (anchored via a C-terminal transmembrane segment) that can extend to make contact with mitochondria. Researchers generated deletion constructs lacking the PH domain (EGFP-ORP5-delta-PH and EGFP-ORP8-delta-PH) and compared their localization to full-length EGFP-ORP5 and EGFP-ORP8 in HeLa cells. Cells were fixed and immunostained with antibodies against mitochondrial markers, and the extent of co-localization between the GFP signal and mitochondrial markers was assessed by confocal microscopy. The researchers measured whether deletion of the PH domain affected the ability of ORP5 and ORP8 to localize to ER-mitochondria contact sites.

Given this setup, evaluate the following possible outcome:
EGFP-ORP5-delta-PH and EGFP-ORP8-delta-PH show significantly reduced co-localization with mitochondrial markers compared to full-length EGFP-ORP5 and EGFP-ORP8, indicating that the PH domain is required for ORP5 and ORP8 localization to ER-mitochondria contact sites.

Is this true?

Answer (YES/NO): NO